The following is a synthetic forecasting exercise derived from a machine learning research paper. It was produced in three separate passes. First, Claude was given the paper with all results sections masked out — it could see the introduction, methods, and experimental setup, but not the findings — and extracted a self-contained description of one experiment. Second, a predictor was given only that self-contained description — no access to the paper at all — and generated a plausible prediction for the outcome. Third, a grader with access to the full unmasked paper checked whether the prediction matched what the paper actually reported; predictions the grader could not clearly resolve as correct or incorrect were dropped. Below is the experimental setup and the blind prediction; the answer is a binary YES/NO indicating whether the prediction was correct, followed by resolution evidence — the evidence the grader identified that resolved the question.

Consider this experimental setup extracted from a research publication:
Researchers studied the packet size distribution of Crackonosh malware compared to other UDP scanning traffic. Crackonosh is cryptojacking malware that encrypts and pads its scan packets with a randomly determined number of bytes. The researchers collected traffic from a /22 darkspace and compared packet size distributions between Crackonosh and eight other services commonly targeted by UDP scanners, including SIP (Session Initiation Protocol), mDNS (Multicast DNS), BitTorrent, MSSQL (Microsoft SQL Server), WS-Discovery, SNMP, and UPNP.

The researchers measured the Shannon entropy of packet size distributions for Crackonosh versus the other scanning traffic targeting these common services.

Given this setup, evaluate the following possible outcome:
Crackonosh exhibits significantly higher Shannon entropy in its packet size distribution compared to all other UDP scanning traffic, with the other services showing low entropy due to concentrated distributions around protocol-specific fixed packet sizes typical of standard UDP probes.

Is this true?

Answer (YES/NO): YES